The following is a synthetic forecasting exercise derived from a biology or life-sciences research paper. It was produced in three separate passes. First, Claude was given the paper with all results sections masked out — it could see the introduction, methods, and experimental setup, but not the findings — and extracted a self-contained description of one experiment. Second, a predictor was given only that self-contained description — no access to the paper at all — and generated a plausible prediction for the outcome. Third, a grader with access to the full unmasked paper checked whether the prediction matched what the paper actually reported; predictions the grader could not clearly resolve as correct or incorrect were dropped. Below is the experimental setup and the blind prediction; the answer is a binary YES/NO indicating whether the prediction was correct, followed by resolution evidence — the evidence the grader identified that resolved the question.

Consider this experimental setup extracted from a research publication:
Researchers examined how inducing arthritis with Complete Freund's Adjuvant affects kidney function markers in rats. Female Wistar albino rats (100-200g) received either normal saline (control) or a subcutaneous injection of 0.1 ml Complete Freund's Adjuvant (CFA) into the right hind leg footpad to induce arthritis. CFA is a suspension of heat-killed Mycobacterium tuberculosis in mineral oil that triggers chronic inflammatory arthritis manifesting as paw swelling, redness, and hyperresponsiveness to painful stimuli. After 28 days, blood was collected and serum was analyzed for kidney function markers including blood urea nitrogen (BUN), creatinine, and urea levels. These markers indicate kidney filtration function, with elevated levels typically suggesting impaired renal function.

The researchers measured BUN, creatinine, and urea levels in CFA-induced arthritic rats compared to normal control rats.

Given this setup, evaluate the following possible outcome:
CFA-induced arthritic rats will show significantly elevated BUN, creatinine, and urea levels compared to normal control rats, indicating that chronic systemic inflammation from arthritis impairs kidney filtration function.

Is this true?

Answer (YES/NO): YES